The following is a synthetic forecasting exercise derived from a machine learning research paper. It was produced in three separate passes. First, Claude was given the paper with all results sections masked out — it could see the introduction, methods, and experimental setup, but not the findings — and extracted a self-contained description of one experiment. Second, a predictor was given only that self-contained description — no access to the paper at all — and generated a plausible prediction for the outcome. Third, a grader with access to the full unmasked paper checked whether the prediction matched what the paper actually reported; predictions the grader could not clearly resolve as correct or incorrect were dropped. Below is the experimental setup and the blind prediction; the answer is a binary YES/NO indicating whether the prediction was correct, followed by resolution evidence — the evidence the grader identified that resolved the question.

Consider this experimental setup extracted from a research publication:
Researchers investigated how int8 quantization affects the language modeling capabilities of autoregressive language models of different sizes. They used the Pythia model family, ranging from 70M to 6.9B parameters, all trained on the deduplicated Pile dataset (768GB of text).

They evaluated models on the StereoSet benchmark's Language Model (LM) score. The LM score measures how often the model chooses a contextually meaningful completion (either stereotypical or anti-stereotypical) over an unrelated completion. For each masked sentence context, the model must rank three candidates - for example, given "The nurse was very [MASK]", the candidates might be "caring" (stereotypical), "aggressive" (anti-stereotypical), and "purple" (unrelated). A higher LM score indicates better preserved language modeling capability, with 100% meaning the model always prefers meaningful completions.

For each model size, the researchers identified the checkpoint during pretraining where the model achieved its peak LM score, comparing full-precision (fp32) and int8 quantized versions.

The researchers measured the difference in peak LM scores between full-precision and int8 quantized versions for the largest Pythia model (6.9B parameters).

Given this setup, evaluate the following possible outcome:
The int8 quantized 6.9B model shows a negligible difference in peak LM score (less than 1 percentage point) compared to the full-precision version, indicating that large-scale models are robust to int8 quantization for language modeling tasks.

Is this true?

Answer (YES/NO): NO